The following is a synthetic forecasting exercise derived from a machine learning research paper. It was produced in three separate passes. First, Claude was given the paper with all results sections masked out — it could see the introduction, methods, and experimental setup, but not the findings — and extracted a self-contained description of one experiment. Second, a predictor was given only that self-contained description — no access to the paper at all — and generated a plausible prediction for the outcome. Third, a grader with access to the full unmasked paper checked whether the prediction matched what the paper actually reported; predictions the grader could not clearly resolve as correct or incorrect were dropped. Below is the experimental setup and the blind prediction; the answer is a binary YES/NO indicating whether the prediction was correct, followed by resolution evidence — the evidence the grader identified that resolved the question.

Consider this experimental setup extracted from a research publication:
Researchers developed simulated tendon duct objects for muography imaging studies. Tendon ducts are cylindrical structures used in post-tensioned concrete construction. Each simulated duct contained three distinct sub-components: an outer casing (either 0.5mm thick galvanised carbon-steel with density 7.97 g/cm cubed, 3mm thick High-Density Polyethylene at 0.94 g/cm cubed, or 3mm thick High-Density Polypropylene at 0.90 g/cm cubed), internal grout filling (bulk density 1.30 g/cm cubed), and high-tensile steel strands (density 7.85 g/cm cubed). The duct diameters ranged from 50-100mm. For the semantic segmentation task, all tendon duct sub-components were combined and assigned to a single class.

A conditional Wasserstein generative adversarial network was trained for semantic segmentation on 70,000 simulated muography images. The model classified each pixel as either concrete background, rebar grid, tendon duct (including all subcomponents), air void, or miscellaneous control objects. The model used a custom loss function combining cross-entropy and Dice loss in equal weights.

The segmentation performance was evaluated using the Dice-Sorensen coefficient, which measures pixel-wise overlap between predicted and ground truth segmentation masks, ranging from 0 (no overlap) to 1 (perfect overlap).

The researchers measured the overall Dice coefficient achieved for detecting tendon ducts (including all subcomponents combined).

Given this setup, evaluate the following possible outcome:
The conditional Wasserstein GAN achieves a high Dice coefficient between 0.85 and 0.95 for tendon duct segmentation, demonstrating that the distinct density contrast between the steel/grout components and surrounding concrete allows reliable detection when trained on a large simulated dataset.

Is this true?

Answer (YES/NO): YES